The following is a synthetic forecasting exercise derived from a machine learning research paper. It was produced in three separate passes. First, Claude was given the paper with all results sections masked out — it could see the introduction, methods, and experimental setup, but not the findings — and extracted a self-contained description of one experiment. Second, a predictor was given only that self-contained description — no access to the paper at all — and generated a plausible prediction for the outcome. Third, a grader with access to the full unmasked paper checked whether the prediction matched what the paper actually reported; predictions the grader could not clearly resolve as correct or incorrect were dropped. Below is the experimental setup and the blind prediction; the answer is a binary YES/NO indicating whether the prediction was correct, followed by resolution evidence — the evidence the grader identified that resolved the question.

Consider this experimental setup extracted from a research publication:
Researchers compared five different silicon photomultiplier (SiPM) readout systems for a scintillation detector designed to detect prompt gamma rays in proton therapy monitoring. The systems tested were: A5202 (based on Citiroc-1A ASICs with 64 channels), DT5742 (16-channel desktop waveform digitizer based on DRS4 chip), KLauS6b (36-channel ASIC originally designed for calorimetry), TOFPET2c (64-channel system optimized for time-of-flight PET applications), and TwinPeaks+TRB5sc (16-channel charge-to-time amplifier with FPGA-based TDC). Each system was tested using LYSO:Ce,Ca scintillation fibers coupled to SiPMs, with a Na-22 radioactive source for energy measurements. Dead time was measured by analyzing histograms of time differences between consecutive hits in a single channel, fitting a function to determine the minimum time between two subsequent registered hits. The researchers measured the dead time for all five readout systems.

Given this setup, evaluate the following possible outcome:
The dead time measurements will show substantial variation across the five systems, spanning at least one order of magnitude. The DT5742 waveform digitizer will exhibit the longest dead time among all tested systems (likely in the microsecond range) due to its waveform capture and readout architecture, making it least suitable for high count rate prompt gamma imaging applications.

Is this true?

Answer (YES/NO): YES